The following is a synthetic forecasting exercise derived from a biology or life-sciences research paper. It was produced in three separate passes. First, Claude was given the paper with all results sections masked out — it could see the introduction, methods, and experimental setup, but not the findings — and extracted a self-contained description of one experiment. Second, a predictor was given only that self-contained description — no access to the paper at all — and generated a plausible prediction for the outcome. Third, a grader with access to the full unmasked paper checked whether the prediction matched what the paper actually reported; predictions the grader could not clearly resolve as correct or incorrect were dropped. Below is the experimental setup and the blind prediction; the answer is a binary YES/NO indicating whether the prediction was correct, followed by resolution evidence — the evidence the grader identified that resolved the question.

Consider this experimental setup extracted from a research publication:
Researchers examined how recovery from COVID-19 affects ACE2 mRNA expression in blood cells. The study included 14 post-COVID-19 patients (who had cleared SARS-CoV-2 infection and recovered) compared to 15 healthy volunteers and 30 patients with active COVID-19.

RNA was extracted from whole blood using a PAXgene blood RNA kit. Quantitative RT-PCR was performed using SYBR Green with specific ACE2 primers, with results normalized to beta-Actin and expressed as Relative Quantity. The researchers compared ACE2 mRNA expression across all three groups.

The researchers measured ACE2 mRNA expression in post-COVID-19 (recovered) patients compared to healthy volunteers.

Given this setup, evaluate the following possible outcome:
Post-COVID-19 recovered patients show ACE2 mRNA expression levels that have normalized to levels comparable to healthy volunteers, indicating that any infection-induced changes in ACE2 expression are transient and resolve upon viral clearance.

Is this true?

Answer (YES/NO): NO